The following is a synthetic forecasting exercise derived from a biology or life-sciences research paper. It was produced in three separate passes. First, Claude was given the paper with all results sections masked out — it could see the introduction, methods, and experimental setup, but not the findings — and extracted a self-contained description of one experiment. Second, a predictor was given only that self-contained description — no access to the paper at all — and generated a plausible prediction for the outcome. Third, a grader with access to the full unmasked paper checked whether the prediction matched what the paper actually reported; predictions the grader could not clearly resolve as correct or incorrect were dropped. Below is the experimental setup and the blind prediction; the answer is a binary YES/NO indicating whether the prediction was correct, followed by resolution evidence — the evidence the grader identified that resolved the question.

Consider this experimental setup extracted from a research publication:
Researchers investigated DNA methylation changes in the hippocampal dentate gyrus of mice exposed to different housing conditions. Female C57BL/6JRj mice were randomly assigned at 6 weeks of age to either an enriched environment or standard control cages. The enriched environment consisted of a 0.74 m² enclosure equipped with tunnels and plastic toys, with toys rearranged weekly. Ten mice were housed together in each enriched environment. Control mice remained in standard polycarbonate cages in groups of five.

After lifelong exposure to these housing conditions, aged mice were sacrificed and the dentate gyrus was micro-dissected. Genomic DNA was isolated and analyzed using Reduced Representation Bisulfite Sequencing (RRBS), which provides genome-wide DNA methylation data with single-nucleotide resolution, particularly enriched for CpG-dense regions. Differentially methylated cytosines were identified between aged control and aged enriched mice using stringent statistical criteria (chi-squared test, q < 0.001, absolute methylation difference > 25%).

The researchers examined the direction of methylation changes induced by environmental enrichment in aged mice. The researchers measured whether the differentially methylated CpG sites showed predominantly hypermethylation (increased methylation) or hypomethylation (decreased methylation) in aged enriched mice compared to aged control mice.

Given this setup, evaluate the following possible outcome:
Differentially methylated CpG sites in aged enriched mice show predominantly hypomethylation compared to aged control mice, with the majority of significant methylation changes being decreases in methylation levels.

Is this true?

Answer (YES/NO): NO